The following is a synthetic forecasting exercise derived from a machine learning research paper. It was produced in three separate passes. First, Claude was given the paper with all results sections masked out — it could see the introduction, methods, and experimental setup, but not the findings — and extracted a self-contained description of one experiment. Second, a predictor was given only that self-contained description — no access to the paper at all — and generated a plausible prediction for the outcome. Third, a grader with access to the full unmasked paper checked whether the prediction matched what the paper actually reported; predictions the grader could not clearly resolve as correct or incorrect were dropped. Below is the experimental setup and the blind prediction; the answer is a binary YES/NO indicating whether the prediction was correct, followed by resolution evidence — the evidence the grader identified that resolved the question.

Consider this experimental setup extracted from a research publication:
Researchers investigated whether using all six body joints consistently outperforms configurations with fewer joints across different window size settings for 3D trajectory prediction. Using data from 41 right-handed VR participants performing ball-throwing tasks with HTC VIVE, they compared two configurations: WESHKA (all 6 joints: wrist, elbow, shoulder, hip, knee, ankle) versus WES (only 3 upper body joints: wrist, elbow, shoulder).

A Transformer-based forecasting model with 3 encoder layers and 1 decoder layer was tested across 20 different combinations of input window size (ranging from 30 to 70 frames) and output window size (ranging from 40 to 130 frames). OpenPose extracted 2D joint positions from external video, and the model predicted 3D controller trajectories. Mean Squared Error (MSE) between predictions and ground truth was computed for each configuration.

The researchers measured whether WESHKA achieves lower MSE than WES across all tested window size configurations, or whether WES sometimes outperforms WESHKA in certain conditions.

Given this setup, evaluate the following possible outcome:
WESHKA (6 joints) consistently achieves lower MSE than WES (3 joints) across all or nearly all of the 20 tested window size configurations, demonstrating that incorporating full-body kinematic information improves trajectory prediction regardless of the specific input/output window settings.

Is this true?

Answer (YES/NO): YES